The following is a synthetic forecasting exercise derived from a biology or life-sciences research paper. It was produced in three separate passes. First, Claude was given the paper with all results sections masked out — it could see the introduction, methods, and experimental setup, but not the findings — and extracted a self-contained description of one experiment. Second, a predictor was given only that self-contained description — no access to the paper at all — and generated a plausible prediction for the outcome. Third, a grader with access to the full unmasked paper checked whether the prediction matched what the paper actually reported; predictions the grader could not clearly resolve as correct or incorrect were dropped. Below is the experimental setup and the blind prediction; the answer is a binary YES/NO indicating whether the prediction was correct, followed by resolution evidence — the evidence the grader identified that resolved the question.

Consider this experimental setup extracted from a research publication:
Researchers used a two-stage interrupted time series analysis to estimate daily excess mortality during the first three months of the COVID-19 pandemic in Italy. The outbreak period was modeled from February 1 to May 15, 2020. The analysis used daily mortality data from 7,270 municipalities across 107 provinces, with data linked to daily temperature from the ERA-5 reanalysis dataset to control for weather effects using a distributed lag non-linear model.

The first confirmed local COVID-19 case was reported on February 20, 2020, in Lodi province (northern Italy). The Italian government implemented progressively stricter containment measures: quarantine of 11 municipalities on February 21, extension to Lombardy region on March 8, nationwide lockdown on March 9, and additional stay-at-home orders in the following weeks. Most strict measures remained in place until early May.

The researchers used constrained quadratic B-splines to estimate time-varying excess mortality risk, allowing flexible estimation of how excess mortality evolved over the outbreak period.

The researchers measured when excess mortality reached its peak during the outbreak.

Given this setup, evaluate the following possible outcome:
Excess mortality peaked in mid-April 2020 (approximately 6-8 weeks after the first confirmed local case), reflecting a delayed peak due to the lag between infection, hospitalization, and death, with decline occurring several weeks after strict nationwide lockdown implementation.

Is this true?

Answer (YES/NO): NO